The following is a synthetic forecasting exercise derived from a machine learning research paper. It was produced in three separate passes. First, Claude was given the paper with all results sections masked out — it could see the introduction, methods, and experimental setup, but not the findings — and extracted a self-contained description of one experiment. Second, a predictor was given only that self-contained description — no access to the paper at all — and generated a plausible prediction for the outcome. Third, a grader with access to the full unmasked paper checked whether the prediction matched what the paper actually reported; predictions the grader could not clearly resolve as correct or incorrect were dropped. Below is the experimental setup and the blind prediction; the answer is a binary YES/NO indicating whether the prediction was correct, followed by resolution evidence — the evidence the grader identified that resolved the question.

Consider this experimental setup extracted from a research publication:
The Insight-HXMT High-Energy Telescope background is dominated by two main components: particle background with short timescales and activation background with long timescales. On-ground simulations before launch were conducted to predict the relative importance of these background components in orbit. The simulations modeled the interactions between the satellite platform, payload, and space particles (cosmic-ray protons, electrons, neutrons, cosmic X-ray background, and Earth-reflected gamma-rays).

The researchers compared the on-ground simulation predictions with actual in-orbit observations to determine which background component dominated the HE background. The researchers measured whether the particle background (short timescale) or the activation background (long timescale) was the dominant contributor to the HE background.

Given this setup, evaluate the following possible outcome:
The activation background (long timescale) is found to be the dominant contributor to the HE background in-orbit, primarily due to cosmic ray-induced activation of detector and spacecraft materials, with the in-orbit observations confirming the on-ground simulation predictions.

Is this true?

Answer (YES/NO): YES